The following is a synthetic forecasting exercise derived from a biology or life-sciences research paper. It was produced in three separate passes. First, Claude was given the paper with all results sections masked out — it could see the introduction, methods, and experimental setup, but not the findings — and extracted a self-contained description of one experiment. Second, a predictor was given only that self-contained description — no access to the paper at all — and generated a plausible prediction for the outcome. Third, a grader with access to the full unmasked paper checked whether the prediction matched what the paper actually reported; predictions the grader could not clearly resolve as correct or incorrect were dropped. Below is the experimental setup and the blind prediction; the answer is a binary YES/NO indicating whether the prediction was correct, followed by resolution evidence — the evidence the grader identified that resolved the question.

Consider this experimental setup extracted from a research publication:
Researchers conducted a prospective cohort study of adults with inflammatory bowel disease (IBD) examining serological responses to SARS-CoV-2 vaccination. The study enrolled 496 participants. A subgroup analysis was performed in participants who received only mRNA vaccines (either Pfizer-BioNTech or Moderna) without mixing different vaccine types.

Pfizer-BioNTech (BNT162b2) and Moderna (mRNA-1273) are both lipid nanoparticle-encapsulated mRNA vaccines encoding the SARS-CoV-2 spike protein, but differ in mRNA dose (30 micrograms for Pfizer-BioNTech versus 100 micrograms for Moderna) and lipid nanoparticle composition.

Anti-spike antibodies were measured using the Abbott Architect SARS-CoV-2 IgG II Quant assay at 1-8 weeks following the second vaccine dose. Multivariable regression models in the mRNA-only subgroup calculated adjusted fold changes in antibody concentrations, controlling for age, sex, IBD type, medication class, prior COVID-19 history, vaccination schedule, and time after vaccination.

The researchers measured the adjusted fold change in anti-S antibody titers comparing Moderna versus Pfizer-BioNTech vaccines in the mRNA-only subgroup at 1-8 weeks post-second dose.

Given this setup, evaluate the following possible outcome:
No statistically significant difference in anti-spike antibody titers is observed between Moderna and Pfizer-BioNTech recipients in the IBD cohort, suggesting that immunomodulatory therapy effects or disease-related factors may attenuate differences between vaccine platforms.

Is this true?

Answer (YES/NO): NO